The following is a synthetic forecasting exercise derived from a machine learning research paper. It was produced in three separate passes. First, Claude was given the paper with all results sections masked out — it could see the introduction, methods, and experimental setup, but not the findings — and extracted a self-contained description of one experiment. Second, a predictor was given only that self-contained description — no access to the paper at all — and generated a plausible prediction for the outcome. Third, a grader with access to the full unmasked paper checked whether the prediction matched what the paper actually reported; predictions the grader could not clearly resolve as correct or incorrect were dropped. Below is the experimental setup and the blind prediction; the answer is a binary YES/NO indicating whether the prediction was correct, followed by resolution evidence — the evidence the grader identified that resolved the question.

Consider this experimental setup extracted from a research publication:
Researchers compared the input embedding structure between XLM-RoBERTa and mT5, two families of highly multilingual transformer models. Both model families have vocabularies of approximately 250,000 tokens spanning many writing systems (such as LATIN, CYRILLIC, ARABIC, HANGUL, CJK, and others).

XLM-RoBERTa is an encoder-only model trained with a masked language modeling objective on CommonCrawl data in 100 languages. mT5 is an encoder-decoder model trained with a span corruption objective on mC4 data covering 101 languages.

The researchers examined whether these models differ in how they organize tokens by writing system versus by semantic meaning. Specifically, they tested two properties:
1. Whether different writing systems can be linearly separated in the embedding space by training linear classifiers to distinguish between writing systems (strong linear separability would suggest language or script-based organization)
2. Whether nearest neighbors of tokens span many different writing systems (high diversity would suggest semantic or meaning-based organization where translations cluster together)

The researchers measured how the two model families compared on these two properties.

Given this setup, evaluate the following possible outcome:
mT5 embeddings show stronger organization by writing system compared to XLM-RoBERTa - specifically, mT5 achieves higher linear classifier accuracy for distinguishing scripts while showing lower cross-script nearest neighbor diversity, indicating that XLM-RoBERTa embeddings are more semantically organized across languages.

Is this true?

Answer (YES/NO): NO